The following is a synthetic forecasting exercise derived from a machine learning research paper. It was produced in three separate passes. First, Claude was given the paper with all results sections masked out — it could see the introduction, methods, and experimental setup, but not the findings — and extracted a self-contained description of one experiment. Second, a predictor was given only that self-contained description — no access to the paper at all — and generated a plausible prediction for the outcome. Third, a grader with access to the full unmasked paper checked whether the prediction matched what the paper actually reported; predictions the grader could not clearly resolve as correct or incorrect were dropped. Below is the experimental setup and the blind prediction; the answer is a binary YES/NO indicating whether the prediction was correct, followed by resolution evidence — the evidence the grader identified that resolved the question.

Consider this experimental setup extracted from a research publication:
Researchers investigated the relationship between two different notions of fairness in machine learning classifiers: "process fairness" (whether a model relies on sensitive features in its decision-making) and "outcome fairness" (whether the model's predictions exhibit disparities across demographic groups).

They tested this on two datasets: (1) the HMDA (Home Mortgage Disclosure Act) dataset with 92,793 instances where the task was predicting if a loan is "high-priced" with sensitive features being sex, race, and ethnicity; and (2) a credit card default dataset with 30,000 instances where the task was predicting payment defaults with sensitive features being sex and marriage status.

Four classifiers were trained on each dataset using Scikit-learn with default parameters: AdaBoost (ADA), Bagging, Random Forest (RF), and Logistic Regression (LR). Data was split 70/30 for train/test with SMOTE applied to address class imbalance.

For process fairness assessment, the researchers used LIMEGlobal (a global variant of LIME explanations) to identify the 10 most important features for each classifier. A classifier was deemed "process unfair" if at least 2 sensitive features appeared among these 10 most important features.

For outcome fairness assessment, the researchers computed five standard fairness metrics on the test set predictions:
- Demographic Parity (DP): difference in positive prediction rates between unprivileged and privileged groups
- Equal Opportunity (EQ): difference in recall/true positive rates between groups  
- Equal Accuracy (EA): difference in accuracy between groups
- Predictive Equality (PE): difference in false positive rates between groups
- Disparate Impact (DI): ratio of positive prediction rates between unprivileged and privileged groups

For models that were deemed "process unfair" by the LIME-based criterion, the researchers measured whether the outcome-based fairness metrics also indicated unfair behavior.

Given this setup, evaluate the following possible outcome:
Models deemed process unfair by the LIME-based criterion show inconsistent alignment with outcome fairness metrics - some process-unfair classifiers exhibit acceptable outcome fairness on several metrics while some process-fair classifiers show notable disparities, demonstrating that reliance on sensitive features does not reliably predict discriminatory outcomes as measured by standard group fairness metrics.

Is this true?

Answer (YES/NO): NO